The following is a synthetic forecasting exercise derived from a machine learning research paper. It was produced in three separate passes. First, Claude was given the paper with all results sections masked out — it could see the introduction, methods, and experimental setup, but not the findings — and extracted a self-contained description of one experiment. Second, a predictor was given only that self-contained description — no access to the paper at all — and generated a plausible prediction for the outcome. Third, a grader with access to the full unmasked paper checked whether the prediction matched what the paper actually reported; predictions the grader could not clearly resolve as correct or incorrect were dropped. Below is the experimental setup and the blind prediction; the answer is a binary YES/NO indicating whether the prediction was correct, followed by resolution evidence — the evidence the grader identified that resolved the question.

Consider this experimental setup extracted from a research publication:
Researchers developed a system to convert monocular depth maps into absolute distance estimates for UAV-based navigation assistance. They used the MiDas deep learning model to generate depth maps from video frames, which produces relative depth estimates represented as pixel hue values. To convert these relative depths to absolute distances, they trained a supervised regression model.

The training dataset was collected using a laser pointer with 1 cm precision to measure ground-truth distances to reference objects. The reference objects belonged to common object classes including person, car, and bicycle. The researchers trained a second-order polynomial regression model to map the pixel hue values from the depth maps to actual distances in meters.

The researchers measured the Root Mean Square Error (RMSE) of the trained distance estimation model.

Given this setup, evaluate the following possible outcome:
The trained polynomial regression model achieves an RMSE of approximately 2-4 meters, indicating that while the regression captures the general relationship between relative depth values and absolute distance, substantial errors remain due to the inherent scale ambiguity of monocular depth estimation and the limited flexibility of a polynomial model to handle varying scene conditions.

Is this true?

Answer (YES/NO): NO